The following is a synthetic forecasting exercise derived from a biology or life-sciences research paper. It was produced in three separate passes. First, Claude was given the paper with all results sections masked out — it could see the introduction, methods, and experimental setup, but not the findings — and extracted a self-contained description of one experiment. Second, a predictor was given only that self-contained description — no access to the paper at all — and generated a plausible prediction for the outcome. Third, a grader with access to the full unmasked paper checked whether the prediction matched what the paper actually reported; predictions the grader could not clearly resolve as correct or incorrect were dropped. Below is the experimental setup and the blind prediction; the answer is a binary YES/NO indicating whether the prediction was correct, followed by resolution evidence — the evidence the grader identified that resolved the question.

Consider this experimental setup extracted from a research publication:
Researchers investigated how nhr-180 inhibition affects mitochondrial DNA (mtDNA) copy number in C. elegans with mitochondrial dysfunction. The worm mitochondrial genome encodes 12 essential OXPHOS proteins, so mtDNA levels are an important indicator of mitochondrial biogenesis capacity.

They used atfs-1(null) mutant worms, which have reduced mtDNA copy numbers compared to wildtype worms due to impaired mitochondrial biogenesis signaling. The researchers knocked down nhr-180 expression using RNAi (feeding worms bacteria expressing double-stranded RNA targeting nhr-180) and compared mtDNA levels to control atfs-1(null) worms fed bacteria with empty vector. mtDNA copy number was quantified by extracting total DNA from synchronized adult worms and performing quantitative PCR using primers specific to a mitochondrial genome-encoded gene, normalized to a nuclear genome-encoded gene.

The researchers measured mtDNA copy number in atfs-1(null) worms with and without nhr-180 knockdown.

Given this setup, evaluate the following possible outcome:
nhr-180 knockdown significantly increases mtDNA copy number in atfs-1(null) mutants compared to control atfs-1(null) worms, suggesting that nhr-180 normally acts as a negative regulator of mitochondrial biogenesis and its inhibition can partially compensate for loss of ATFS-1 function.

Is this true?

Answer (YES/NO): YES